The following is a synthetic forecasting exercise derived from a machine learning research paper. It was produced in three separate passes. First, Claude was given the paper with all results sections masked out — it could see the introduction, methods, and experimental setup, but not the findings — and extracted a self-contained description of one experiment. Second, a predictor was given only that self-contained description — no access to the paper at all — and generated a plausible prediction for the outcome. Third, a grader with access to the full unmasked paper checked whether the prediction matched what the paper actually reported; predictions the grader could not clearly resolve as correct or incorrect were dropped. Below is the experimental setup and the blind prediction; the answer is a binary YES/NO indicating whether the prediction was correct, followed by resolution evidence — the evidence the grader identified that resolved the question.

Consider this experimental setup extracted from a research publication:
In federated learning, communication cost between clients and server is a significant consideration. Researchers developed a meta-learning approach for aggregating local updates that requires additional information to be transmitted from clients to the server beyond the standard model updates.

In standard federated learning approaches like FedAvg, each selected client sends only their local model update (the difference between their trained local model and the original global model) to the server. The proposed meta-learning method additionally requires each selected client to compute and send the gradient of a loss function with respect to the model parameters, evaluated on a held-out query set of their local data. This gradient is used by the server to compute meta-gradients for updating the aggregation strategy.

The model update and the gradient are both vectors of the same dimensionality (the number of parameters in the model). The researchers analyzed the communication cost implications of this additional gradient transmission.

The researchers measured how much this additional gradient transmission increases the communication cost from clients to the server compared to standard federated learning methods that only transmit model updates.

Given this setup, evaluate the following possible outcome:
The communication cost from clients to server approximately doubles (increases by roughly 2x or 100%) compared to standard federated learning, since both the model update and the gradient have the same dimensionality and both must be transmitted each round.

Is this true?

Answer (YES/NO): YES